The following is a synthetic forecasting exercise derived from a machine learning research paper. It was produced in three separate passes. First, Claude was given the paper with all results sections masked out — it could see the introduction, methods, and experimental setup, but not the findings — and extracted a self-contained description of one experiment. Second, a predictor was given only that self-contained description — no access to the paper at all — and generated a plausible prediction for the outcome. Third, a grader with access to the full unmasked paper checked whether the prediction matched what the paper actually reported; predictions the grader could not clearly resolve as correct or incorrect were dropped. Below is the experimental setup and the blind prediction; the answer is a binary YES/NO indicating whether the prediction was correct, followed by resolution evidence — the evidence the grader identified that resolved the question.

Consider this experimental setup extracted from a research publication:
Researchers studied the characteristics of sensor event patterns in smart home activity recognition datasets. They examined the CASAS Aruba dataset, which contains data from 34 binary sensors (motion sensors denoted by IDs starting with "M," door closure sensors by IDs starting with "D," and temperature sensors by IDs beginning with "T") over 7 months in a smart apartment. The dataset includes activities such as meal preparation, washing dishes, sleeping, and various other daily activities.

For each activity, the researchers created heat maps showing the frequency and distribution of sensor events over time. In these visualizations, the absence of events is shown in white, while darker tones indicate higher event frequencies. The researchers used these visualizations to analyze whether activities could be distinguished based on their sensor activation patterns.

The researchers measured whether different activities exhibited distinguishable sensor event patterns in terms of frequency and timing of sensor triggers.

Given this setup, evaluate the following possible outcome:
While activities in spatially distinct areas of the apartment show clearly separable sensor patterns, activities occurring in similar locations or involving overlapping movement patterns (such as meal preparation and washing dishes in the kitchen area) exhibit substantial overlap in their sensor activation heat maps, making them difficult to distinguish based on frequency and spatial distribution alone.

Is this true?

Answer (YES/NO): NO